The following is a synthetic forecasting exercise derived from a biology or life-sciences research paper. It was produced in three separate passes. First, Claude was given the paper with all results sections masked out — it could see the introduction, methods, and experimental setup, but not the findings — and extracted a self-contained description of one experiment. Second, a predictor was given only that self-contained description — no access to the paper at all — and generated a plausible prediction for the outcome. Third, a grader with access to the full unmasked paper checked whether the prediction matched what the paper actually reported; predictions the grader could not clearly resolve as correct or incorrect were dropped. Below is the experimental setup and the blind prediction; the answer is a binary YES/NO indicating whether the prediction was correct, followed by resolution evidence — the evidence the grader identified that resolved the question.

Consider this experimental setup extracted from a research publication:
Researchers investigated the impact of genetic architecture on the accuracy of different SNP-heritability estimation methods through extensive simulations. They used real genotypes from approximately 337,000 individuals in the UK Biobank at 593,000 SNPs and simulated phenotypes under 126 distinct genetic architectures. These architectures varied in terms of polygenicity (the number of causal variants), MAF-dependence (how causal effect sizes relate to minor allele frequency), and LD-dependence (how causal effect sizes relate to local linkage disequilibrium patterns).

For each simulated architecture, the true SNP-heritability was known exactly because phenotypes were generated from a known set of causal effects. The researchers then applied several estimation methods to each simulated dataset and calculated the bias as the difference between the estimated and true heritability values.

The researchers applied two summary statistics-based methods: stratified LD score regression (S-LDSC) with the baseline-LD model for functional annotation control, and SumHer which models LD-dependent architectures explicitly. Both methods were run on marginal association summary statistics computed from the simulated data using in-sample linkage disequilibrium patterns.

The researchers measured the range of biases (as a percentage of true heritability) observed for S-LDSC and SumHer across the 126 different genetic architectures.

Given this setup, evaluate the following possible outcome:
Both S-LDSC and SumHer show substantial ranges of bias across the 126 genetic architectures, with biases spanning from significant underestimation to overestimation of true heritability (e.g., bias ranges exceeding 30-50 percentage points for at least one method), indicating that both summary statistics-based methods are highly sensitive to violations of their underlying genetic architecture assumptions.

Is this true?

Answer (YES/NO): YES